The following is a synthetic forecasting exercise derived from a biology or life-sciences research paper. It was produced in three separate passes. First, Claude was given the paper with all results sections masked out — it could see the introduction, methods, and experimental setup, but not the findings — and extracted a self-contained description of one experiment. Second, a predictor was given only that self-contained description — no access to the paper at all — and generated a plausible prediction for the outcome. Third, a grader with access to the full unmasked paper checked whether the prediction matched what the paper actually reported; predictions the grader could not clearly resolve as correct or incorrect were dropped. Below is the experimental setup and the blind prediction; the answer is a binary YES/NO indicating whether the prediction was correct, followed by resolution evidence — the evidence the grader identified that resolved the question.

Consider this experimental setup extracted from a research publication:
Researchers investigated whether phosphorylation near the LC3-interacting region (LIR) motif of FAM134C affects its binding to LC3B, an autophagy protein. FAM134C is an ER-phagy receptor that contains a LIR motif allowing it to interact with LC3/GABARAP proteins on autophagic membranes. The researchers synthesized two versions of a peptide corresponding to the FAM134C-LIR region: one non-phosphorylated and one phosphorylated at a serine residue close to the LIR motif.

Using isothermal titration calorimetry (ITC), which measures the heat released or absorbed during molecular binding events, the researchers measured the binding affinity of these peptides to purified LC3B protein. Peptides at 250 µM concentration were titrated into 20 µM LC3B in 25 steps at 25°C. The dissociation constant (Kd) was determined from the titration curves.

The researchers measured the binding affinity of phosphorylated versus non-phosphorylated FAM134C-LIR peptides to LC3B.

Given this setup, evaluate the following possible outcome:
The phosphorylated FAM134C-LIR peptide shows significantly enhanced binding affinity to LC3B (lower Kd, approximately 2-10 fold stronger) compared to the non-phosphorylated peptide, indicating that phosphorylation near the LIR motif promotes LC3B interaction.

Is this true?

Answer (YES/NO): YES